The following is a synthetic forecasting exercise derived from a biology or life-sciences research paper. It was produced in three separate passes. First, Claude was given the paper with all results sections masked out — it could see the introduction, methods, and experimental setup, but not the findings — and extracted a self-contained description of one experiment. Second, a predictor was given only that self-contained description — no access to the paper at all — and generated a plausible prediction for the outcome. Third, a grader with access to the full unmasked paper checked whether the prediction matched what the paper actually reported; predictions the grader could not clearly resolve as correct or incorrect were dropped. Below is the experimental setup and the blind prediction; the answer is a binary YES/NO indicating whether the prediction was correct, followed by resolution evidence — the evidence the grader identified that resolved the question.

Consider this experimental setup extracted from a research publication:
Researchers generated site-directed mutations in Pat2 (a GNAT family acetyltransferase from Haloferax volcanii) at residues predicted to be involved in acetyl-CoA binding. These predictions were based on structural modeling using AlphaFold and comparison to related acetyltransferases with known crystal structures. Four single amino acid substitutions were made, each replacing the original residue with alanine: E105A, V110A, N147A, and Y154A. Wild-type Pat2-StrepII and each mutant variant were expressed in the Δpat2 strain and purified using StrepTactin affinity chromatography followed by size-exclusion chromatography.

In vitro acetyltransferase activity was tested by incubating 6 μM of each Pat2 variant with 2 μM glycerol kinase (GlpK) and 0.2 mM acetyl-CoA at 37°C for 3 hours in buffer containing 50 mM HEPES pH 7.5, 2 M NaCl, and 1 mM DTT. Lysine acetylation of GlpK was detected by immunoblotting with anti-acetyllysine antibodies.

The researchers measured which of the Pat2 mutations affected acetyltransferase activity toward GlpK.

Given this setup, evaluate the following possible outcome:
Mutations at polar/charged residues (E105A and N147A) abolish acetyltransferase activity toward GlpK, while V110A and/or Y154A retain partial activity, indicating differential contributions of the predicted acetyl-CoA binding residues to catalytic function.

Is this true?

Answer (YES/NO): NO